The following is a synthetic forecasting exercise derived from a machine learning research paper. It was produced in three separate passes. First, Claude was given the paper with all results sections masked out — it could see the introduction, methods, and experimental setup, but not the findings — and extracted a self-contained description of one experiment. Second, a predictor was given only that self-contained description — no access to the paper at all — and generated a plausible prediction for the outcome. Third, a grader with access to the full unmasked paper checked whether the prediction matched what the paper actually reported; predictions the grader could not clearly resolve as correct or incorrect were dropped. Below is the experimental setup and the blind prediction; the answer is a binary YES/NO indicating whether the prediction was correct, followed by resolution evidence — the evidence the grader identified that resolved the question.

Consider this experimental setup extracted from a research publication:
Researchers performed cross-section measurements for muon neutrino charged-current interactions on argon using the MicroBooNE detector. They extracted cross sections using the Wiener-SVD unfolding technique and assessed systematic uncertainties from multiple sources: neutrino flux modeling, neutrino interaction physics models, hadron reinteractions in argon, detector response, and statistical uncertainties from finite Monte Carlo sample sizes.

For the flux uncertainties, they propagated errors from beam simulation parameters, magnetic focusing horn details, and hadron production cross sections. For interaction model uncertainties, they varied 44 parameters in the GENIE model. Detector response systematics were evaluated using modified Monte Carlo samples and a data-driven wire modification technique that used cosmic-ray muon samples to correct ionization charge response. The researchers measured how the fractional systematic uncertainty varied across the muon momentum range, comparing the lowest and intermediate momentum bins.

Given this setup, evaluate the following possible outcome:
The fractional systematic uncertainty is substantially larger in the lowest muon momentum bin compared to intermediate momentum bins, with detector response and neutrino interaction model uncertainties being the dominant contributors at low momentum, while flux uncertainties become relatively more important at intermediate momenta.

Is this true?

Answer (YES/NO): NO